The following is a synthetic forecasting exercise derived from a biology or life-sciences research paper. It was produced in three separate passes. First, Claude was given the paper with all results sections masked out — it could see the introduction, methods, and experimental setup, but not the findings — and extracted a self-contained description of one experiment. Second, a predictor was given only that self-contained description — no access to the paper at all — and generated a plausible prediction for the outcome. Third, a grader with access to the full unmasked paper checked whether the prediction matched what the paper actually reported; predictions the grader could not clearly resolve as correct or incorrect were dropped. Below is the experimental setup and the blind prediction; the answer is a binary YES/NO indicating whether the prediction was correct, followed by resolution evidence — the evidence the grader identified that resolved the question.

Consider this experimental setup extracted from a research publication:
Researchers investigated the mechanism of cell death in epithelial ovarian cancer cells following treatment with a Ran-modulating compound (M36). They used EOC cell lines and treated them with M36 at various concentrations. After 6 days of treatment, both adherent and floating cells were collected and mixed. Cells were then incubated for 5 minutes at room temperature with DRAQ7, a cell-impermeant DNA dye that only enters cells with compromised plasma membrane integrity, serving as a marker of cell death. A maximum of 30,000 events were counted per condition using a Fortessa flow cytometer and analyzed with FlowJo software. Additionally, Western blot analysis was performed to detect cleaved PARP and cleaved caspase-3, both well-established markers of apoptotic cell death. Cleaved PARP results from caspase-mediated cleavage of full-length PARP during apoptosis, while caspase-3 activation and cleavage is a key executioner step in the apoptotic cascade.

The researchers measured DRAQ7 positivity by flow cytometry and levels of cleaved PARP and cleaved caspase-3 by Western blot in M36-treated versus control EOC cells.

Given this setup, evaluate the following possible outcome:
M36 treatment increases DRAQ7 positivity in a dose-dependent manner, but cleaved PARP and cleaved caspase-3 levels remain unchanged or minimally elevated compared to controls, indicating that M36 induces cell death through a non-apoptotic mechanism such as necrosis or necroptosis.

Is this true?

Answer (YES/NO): NO